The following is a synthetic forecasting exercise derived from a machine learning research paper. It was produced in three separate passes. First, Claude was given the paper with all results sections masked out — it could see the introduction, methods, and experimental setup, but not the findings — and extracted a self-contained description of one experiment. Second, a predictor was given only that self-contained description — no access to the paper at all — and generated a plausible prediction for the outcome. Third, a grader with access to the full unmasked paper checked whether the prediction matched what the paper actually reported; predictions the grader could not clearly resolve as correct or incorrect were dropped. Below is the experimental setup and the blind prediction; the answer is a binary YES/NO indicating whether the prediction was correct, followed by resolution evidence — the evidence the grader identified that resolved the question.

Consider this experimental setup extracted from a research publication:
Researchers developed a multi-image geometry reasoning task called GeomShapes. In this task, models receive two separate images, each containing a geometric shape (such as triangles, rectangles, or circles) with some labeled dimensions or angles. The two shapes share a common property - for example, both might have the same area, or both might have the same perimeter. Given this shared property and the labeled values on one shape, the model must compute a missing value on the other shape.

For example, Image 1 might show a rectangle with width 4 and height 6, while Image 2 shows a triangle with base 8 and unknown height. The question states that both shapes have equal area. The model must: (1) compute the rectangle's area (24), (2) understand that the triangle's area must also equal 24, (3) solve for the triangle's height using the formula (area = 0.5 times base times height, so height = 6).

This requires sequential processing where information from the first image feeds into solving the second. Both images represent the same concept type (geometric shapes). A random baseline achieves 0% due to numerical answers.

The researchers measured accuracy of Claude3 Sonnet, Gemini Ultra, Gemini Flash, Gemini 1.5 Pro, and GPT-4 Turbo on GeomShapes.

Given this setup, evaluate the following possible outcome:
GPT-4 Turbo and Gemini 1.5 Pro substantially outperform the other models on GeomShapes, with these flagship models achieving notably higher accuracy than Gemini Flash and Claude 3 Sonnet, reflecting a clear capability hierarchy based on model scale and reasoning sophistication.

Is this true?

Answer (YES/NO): NO